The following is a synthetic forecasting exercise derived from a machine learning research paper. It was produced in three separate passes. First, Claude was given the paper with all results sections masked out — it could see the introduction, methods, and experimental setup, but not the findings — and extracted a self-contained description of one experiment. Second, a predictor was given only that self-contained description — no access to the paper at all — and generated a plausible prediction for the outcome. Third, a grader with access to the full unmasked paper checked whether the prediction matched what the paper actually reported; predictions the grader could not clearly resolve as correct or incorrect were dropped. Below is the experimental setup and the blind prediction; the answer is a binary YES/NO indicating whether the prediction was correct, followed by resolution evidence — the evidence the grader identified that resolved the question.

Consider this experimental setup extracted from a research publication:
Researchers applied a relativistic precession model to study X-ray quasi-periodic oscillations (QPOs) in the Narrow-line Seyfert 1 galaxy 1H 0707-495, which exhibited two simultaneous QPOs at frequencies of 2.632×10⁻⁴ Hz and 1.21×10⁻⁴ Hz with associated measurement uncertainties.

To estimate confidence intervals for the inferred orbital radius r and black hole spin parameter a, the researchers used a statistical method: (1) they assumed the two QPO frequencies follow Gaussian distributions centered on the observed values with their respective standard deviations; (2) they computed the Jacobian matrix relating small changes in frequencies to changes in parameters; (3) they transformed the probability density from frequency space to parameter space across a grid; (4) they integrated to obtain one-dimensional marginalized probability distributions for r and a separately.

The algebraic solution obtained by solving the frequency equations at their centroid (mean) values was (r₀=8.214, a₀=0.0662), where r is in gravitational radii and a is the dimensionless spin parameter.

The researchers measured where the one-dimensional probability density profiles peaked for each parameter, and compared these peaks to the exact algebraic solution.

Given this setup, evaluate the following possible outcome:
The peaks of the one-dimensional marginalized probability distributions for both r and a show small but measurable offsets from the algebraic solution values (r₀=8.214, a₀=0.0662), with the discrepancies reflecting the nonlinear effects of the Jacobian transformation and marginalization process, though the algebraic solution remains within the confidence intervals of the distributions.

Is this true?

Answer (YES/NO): YES